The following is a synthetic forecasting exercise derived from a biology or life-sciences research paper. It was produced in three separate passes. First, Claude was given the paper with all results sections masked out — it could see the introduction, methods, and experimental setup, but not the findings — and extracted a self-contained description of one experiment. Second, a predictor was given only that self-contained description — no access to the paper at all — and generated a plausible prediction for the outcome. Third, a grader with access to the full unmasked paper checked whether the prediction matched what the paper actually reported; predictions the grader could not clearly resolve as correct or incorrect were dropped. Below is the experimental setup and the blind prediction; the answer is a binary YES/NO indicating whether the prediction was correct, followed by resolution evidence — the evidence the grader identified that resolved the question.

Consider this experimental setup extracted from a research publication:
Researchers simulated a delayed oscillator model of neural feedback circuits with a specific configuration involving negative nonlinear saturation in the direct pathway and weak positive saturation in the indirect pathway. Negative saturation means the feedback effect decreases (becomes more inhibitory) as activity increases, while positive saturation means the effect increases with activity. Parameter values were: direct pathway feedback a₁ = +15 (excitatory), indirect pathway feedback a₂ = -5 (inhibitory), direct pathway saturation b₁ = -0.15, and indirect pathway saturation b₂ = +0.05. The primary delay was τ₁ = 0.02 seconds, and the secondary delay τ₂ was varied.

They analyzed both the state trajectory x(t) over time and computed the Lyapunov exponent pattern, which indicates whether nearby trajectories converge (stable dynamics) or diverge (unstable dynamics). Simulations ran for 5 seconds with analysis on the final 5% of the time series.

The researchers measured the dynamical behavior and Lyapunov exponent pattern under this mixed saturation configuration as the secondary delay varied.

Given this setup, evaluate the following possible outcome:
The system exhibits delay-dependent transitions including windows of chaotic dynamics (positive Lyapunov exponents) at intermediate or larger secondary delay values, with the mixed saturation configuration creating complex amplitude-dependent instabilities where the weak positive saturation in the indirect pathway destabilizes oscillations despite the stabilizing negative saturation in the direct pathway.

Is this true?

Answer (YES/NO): NO